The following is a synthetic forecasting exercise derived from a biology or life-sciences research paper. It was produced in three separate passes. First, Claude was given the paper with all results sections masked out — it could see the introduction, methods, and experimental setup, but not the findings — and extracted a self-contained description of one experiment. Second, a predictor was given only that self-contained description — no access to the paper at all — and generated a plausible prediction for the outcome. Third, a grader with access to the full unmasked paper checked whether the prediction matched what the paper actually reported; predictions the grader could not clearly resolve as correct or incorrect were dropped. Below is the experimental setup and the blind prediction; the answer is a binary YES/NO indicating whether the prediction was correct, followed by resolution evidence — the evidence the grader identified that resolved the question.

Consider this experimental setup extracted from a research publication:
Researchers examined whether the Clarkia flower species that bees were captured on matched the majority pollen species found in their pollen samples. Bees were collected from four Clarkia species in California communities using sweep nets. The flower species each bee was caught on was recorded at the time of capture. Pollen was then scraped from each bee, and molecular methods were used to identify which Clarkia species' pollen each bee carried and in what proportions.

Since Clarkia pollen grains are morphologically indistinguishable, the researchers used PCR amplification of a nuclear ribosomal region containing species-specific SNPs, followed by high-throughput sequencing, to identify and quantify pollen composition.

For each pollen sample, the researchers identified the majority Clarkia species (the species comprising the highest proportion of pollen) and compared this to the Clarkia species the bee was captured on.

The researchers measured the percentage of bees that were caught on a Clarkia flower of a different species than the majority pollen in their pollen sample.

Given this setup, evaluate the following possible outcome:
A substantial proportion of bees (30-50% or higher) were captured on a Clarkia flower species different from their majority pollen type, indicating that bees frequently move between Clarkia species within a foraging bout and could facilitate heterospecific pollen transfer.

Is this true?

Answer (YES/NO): NO